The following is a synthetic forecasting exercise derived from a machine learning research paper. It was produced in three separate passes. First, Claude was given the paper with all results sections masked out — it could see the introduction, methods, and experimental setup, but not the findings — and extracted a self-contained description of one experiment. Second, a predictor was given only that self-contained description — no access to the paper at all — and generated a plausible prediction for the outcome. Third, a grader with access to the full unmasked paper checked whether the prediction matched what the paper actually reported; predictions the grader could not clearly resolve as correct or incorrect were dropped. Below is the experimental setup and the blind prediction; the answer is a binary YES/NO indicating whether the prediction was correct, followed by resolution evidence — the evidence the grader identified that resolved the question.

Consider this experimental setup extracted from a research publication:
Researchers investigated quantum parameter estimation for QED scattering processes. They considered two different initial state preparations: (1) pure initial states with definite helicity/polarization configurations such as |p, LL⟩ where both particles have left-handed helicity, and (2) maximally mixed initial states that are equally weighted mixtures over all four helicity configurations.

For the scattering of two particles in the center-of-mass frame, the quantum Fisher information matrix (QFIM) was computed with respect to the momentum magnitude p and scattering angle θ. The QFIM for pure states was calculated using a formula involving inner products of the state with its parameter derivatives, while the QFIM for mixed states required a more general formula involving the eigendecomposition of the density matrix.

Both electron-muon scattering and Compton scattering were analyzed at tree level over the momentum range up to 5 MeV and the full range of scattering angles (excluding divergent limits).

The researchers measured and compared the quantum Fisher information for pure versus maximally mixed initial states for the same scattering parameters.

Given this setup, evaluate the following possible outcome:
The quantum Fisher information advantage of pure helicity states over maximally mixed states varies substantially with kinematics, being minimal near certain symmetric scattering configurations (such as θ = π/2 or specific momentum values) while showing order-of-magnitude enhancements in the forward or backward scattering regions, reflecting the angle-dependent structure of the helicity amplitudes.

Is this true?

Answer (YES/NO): NO